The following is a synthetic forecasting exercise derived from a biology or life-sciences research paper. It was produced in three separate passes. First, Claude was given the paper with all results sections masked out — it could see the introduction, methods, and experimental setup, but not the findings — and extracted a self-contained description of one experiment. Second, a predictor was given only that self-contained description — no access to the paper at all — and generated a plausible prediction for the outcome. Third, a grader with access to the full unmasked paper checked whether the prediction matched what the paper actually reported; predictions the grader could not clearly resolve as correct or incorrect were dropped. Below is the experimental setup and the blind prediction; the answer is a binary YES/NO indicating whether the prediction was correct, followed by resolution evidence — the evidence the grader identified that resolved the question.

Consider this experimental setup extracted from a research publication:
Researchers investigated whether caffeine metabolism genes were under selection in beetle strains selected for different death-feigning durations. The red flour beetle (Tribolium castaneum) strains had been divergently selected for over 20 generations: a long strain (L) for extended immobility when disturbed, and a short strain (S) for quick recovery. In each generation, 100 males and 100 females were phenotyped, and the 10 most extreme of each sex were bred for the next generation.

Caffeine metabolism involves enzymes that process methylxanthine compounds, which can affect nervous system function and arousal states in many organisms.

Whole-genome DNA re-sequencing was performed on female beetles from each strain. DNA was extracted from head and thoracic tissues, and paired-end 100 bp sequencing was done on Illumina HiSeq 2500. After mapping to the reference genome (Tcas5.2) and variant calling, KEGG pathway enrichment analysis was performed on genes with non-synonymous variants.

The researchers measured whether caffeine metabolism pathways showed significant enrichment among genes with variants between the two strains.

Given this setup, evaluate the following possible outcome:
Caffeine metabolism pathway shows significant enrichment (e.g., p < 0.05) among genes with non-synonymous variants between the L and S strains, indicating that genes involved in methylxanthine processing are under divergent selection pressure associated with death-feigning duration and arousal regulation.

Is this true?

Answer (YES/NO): YES